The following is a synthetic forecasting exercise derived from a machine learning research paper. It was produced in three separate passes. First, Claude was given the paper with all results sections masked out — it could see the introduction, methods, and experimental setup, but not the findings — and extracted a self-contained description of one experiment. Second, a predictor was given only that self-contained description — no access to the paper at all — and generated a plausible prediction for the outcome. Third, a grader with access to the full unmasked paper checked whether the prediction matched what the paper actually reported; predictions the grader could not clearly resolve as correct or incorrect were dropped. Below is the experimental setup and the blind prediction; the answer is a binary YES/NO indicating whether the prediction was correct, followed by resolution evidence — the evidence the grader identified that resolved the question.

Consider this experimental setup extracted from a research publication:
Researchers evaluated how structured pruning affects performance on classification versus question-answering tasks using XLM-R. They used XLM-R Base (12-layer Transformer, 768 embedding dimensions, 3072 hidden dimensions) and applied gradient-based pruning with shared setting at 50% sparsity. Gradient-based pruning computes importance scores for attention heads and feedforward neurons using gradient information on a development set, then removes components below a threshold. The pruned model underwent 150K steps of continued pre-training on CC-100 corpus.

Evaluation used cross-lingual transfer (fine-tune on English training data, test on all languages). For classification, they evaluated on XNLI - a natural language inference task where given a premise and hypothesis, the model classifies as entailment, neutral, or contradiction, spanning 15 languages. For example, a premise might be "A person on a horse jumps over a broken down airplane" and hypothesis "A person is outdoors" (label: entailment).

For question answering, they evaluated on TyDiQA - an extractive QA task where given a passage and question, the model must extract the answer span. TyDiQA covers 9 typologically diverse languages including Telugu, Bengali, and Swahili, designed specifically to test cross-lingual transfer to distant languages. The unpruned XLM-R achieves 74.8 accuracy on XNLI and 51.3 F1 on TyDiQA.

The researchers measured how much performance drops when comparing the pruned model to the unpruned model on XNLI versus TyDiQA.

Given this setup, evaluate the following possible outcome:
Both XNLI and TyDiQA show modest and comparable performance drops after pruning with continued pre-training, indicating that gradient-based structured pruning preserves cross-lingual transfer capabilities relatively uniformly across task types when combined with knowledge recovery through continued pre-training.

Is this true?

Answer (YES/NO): NO